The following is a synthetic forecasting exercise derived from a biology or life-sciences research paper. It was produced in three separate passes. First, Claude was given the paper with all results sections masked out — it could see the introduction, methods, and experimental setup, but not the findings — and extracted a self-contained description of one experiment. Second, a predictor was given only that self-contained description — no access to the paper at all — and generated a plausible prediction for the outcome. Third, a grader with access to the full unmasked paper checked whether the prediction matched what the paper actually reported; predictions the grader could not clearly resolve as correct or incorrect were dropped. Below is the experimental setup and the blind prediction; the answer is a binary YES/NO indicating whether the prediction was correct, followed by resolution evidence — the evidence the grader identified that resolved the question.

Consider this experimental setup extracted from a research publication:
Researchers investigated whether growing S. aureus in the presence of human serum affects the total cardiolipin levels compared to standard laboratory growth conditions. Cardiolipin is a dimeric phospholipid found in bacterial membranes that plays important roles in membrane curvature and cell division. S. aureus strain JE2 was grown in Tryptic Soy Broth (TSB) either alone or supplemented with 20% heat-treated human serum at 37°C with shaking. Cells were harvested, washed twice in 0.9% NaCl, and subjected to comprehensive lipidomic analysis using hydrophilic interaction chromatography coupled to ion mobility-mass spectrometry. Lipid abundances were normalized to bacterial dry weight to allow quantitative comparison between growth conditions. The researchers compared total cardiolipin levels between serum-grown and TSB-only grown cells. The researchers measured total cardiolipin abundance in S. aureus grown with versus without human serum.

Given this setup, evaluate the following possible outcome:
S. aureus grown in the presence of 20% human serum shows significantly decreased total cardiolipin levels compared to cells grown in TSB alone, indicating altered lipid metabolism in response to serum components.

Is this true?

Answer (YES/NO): NO